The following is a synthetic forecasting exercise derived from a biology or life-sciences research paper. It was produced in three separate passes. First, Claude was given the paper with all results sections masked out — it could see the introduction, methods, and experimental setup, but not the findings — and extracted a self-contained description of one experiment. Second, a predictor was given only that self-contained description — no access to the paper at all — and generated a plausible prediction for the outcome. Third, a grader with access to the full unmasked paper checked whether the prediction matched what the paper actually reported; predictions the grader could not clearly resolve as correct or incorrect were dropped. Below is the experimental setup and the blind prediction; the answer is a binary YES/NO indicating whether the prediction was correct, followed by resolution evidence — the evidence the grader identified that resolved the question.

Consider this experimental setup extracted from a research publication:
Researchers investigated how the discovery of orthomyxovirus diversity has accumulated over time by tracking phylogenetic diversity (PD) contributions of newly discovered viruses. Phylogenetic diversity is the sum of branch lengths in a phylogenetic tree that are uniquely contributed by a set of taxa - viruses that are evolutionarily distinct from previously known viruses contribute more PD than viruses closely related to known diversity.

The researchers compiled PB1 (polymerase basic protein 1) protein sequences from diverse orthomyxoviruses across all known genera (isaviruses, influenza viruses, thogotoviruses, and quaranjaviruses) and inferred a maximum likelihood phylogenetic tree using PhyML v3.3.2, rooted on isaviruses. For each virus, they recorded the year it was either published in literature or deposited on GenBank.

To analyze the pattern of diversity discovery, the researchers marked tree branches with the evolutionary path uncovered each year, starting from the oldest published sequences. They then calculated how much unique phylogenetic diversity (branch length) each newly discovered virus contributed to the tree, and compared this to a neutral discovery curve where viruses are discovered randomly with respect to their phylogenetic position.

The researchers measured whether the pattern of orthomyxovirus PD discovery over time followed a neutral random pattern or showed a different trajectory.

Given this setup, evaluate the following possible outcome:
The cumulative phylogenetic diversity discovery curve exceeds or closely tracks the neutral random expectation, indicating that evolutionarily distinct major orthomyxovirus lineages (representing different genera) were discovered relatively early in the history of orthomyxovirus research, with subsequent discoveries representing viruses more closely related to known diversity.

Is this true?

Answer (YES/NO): NO